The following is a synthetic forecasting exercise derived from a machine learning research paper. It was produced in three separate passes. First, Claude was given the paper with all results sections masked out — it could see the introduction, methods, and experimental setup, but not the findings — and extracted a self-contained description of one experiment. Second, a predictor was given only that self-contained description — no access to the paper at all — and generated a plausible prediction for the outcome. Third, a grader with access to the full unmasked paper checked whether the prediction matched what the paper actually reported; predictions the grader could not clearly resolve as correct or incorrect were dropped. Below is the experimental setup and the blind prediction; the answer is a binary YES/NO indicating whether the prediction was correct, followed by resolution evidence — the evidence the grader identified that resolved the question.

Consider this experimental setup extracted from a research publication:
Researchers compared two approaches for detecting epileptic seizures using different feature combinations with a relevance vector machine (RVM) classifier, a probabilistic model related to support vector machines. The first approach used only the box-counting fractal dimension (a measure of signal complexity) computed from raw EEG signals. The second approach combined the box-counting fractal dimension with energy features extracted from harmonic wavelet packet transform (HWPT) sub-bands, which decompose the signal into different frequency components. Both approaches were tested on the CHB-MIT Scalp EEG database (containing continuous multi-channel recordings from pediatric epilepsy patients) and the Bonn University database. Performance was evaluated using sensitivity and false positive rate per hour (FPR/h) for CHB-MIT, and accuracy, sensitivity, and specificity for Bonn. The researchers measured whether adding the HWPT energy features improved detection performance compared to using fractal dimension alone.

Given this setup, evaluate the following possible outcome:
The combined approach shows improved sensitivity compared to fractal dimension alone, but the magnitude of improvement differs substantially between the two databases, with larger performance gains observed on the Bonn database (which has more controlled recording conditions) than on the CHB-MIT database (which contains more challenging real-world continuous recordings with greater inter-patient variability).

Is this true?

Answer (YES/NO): NO